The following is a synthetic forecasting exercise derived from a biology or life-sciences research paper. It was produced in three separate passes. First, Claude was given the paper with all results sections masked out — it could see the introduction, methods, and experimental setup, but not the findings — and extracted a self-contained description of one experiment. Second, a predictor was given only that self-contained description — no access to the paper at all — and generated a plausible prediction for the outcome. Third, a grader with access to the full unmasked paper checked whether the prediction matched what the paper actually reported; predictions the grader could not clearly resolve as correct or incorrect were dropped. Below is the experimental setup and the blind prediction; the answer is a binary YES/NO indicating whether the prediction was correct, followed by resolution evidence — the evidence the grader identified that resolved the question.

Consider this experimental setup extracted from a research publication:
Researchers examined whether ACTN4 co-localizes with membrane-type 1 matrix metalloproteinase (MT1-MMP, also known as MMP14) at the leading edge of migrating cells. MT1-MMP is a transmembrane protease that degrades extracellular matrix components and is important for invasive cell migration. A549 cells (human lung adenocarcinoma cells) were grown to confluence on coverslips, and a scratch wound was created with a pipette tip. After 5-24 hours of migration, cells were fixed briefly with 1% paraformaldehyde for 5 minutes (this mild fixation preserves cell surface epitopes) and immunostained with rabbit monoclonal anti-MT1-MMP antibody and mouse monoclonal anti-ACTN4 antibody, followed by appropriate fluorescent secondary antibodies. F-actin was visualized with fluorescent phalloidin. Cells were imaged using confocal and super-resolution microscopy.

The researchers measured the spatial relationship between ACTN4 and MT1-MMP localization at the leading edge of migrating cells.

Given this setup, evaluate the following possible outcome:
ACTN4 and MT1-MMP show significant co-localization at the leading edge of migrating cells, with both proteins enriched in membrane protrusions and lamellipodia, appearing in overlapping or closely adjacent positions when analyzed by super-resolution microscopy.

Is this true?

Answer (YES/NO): YES